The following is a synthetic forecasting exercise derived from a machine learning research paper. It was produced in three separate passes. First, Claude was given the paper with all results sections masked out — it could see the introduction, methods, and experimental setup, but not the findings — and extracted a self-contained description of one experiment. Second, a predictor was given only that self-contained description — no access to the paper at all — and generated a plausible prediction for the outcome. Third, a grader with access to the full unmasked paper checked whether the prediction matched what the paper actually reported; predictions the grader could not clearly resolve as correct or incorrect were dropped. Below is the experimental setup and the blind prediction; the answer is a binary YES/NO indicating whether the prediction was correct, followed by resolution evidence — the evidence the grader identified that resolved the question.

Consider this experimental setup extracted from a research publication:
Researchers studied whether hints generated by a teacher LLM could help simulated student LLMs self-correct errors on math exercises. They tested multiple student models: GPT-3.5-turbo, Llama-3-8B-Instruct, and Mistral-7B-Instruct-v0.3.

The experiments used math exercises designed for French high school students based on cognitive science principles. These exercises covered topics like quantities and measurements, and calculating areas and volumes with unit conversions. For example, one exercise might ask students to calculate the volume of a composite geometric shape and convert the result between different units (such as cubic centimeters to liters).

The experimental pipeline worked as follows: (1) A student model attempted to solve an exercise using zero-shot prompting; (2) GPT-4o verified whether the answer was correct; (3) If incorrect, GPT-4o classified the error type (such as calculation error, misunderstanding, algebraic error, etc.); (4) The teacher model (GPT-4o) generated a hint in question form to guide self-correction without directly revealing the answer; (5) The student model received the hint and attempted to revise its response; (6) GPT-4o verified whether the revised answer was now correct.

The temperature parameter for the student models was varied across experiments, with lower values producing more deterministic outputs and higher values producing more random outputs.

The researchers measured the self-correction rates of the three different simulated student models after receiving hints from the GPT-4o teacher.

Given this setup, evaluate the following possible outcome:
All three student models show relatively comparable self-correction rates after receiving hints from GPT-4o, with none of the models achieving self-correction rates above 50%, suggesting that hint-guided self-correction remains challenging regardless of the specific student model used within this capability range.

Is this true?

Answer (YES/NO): NO